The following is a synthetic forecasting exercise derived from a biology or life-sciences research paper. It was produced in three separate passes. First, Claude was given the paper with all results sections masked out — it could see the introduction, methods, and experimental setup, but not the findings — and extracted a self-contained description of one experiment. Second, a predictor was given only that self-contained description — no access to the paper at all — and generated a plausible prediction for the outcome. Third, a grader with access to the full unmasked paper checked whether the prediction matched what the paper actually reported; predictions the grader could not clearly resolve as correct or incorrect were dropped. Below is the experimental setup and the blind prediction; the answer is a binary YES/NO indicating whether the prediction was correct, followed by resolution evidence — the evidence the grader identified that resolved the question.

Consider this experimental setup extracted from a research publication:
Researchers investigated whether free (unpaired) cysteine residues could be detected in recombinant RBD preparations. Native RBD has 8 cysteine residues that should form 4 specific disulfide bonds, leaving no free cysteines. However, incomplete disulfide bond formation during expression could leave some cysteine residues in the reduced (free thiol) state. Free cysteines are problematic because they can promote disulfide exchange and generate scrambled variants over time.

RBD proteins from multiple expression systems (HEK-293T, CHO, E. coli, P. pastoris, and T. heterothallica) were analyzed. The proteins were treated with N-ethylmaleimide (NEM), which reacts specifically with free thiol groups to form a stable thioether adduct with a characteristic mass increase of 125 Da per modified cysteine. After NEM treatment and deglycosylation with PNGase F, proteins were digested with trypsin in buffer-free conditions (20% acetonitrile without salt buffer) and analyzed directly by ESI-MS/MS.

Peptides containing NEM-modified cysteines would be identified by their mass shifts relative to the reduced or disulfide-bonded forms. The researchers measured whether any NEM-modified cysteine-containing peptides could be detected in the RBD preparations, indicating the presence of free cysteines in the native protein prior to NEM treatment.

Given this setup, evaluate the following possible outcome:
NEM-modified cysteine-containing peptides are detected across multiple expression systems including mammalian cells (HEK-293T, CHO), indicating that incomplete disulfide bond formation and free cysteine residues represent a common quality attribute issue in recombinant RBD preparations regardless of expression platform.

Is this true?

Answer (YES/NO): NO